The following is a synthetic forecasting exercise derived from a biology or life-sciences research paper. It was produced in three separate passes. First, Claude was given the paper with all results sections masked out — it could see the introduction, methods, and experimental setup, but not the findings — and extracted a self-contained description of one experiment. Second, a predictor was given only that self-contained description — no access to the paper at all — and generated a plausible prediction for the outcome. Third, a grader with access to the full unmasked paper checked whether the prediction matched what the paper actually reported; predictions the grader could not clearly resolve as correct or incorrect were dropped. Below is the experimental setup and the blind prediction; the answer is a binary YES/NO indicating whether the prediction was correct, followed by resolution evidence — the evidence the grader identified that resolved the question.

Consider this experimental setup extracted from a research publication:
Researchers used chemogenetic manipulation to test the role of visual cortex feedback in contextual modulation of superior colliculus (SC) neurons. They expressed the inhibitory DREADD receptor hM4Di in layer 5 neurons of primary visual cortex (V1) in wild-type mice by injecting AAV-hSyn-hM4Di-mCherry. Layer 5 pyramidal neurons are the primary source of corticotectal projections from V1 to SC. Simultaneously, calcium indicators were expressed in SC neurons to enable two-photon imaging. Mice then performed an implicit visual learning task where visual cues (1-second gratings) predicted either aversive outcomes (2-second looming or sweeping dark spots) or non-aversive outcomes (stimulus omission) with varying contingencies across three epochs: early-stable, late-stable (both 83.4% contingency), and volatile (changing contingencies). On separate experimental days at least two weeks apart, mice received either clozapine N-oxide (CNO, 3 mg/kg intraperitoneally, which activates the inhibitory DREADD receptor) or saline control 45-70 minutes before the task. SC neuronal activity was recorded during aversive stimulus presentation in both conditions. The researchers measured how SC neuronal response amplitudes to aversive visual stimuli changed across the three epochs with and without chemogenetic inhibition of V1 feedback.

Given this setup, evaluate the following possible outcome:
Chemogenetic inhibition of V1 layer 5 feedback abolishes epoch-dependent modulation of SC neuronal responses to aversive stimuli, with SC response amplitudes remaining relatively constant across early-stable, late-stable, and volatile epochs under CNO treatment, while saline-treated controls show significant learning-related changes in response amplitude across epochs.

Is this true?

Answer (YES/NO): YES